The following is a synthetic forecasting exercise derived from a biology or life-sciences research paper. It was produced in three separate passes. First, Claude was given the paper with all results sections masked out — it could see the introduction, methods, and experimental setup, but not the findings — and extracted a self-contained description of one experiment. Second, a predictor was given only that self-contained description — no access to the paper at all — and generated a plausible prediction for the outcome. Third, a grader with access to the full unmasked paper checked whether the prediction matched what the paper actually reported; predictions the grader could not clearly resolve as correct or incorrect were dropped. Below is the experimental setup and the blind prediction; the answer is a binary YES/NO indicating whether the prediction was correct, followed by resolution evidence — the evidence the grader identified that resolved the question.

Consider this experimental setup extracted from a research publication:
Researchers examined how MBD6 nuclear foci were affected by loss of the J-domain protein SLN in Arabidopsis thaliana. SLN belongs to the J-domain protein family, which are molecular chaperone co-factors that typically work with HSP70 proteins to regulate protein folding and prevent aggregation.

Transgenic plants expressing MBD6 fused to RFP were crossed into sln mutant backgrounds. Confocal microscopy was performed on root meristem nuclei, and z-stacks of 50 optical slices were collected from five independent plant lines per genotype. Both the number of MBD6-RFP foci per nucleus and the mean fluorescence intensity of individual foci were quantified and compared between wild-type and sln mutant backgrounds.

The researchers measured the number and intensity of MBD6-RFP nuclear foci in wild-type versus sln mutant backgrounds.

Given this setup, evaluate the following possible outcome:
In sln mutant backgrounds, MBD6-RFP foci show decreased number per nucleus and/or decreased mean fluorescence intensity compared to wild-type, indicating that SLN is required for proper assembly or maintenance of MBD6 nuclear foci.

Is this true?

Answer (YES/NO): YES